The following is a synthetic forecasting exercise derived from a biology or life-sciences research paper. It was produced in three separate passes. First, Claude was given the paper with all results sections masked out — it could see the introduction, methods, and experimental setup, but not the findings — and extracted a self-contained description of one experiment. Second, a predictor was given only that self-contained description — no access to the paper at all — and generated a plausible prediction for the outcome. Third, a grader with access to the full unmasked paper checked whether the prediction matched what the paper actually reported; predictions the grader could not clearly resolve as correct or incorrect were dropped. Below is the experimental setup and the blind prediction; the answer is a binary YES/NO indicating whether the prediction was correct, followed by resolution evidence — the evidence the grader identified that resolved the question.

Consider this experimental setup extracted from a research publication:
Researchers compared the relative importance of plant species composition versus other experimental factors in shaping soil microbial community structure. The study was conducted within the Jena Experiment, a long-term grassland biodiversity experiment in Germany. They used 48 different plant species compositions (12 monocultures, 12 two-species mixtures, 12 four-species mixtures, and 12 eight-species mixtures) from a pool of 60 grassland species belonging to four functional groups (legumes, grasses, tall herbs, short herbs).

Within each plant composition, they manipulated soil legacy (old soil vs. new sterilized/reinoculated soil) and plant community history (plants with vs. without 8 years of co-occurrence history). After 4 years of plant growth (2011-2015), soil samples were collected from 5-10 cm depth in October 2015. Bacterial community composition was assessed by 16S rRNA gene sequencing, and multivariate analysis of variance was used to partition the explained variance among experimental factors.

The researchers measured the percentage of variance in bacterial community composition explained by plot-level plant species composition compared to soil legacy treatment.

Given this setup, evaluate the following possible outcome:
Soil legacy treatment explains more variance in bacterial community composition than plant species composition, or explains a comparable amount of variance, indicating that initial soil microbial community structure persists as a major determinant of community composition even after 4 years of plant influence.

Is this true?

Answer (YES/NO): YES